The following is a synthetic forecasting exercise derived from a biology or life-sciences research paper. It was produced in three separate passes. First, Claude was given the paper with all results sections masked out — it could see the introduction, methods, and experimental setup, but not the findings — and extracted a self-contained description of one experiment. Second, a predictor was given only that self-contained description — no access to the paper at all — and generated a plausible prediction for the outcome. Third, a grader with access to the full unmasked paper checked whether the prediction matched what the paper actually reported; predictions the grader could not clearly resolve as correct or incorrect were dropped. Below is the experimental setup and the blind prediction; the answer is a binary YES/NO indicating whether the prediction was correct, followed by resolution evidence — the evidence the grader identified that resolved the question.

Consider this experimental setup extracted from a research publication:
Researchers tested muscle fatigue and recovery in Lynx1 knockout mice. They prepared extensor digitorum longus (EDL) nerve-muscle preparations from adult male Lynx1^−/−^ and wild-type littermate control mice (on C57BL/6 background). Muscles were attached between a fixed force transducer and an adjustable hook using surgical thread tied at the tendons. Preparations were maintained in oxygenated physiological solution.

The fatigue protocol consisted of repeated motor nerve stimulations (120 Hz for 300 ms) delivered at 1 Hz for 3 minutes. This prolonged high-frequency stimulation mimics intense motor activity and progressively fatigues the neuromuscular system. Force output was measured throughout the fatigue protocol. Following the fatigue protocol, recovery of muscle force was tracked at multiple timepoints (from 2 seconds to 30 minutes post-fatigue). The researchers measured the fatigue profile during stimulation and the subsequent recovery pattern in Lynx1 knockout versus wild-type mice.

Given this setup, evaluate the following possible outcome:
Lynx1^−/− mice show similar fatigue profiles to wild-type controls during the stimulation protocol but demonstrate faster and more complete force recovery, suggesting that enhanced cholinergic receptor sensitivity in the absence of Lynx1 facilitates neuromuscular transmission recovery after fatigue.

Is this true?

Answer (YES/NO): NO